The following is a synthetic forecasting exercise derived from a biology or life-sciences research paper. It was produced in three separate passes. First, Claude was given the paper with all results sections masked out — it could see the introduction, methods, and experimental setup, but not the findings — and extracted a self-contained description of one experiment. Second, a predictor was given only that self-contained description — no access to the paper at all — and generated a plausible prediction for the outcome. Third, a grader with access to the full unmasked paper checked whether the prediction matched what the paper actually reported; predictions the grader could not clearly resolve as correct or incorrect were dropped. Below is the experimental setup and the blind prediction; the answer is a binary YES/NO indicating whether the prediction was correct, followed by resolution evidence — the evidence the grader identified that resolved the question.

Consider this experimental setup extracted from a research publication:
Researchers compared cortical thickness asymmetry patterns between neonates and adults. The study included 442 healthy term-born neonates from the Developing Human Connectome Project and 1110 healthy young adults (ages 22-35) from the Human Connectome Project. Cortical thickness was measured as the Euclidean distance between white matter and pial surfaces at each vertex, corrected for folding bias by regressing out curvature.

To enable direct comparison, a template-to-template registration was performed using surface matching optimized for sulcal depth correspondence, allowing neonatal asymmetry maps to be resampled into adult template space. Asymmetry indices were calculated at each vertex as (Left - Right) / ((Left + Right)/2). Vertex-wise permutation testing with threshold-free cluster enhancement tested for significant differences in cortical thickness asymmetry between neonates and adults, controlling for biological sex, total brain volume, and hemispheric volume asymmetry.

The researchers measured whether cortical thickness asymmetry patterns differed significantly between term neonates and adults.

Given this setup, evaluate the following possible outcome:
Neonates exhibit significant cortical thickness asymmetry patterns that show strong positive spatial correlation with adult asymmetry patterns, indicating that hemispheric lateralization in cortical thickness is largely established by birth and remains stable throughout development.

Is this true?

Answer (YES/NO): NO